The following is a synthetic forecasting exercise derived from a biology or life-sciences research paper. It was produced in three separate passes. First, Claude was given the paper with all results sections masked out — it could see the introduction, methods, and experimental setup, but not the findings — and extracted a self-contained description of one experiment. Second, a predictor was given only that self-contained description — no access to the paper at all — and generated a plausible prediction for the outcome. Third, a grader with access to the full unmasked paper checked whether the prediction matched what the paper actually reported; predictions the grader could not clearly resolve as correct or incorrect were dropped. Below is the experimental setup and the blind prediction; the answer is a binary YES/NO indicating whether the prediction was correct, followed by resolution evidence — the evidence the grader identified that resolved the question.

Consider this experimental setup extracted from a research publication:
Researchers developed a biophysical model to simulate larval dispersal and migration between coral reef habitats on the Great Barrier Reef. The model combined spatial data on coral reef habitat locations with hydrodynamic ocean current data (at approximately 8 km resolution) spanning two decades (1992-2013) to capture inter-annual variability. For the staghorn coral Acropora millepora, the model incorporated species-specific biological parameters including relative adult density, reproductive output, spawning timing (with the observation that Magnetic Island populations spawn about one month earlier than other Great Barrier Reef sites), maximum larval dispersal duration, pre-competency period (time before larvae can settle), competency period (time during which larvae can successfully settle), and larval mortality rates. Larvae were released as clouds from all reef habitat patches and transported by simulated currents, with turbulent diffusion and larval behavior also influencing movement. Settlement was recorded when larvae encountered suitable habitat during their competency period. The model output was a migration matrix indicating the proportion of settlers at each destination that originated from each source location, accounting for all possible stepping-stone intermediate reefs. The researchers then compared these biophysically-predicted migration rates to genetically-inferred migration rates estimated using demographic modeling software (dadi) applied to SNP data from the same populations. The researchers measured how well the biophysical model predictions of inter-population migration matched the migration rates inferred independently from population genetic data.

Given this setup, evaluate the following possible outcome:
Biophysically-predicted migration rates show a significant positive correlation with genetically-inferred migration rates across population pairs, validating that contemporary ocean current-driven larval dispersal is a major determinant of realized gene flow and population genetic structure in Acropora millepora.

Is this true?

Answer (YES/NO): YES